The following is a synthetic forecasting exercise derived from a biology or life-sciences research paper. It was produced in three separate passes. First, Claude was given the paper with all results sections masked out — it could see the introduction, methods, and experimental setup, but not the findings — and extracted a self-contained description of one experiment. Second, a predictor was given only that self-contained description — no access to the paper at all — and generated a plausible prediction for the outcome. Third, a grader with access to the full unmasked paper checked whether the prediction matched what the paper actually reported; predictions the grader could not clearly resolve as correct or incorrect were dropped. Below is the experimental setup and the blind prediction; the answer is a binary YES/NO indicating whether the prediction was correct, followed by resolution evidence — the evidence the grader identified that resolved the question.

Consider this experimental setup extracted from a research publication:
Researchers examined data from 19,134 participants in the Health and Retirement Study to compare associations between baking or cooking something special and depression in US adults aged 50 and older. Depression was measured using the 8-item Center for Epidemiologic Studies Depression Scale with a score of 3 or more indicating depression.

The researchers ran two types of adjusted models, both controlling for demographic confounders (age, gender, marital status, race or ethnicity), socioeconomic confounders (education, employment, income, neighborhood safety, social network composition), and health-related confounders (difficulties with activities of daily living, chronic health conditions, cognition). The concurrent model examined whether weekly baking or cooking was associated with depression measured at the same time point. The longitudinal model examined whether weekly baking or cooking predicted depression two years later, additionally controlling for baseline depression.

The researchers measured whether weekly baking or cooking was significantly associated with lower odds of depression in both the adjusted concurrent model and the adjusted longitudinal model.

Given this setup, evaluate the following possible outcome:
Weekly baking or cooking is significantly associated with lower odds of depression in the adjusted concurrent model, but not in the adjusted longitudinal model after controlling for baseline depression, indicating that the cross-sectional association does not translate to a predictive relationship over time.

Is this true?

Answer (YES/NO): NO